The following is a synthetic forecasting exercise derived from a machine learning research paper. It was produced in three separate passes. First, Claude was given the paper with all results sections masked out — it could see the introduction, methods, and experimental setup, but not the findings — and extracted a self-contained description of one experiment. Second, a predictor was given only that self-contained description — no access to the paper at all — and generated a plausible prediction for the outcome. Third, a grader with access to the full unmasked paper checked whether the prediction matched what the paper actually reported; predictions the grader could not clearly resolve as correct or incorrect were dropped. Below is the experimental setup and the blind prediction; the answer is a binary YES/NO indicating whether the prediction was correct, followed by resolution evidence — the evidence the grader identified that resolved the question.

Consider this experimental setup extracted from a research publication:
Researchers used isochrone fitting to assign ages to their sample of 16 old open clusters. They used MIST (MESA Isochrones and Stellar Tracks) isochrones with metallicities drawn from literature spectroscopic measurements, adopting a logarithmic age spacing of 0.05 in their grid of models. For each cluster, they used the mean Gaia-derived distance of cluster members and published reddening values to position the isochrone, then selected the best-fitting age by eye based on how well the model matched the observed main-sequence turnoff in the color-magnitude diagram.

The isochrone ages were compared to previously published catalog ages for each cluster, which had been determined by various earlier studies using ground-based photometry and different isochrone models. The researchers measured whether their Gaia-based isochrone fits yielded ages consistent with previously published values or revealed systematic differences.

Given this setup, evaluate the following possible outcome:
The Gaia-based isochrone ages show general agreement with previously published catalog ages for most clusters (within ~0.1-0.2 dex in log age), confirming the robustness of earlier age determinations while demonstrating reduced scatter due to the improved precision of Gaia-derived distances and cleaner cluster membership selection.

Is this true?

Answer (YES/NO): NO